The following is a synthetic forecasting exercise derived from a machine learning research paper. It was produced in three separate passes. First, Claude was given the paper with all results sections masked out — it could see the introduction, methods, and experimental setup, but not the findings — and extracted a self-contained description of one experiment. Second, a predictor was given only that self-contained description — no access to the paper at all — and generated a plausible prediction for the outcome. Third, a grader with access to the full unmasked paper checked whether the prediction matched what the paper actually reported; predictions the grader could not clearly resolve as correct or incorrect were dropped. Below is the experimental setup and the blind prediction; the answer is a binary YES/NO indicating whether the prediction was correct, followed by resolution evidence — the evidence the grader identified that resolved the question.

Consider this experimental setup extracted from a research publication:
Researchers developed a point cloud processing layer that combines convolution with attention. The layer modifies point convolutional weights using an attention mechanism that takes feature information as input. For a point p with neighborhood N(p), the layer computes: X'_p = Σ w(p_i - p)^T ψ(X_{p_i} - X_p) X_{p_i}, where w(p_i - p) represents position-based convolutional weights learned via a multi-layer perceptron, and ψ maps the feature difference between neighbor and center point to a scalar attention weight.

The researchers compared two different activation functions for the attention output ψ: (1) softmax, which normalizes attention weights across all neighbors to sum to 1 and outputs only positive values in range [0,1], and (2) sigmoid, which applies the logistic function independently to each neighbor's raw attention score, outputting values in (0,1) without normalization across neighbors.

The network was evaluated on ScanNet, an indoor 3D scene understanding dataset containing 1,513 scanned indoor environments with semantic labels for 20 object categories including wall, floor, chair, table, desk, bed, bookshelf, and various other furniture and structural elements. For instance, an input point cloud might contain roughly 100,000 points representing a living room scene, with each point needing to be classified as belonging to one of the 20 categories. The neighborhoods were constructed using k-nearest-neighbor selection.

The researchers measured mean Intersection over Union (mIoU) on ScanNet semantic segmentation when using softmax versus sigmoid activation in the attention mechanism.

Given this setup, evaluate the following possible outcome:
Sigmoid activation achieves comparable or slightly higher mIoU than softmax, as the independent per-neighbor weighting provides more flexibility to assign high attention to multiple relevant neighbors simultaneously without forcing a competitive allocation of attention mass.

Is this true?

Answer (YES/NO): YES